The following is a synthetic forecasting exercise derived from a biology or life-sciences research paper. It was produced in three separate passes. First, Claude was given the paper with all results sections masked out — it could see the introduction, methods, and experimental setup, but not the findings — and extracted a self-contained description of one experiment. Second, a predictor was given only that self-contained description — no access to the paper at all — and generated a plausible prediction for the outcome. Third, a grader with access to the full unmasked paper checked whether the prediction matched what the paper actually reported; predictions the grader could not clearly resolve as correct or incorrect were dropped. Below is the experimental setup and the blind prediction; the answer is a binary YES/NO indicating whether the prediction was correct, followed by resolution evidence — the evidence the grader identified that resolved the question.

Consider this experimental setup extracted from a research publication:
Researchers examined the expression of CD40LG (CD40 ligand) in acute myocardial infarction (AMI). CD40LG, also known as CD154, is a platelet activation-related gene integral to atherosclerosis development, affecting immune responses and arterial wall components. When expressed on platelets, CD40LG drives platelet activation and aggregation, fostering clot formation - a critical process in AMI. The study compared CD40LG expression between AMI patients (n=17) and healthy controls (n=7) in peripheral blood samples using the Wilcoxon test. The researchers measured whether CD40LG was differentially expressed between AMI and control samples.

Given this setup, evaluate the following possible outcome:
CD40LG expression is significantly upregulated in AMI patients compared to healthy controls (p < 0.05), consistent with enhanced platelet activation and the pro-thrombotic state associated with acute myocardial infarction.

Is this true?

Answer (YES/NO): NO